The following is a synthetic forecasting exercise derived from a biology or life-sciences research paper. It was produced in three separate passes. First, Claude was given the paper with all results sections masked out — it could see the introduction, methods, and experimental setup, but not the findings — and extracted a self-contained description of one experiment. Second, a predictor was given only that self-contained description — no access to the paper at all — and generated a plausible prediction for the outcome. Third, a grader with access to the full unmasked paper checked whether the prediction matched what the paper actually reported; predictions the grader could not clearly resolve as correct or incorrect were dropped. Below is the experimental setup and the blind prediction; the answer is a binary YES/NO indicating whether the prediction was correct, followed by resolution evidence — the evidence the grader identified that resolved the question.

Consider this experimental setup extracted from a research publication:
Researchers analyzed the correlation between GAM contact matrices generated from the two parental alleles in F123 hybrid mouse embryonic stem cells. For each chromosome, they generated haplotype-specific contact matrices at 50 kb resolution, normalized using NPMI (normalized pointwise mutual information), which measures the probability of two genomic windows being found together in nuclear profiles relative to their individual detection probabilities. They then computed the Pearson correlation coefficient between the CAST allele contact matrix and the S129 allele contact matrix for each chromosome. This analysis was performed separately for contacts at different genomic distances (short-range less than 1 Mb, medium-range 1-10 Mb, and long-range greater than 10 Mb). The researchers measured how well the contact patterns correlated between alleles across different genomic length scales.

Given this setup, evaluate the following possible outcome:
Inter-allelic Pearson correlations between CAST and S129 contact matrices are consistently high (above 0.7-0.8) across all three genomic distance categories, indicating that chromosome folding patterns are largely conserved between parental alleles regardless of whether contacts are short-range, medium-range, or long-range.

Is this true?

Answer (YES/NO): NO